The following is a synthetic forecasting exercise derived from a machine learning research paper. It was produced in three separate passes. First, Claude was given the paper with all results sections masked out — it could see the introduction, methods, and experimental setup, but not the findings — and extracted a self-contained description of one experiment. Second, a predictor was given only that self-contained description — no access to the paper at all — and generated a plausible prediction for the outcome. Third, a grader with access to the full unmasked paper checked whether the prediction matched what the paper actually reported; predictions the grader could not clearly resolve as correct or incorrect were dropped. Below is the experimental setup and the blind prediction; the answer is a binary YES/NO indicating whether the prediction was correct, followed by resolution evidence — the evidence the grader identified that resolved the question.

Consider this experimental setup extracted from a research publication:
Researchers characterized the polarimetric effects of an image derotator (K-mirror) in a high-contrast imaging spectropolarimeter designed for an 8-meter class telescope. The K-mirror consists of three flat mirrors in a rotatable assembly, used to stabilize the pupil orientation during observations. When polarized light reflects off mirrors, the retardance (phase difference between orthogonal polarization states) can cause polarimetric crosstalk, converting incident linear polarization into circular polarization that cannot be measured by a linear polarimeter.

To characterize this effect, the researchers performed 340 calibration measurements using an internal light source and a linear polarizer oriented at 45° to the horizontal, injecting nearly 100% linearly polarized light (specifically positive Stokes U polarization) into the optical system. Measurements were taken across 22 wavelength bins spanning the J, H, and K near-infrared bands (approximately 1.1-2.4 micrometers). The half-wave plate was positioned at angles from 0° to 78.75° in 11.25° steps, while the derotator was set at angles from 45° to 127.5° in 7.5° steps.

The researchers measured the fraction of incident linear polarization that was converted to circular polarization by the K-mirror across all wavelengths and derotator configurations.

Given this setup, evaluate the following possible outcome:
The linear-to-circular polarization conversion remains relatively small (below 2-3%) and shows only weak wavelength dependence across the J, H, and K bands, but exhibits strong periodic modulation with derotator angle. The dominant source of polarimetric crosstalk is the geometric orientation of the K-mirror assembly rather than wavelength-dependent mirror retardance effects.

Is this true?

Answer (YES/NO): NO